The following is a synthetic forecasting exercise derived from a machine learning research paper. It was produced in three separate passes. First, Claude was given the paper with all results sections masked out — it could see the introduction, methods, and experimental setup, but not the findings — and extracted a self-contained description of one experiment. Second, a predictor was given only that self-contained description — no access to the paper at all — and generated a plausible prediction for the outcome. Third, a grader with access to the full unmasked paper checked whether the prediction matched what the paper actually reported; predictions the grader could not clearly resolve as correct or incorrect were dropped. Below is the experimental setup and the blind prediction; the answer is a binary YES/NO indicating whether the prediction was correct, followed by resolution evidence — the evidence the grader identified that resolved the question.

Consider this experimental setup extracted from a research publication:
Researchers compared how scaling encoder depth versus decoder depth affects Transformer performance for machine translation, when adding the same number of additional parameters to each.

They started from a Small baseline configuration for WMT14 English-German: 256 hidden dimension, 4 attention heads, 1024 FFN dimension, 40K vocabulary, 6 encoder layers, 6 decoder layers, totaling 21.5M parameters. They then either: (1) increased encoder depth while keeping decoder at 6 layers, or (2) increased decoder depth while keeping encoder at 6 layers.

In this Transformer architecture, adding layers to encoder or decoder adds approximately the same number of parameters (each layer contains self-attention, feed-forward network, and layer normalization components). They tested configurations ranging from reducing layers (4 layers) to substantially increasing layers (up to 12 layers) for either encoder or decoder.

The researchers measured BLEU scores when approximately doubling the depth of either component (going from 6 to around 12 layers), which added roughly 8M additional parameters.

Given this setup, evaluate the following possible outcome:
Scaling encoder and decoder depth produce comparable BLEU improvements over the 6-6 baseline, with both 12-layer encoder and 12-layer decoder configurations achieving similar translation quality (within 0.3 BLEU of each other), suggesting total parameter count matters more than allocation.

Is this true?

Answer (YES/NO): NO